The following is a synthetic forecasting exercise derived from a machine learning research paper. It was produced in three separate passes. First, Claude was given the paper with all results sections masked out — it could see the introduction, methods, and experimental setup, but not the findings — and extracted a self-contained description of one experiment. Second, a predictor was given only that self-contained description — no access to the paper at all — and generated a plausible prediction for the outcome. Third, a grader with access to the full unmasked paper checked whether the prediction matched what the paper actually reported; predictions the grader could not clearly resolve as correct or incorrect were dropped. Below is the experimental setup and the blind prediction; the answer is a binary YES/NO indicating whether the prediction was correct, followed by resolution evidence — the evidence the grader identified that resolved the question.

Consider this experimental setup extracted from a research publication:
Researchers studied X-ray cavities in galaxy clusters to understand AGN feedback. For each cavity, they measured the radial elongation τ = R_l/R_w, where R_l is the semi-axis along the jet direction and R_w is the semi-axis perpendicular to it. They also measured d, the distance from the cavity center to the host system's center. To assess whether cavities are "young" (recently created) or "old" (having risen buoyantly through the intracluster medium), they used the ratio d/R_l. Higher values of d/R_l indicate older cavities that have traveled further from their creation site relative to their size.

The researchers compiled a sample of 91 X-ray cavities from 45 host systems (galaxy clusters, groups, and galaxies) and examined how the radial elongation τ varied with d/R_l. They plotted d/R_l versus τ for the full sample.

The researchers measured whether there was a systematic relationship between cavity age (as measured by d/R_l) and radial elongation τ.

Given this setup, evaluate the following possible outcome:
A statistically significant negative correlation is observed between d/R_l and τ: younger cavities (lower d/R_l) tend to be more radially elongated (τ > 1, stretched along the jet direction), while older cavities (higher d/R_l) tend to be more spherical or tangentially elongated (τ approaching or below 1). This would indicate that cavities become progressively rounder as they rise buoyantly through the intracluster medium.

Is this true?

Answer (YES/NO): NO